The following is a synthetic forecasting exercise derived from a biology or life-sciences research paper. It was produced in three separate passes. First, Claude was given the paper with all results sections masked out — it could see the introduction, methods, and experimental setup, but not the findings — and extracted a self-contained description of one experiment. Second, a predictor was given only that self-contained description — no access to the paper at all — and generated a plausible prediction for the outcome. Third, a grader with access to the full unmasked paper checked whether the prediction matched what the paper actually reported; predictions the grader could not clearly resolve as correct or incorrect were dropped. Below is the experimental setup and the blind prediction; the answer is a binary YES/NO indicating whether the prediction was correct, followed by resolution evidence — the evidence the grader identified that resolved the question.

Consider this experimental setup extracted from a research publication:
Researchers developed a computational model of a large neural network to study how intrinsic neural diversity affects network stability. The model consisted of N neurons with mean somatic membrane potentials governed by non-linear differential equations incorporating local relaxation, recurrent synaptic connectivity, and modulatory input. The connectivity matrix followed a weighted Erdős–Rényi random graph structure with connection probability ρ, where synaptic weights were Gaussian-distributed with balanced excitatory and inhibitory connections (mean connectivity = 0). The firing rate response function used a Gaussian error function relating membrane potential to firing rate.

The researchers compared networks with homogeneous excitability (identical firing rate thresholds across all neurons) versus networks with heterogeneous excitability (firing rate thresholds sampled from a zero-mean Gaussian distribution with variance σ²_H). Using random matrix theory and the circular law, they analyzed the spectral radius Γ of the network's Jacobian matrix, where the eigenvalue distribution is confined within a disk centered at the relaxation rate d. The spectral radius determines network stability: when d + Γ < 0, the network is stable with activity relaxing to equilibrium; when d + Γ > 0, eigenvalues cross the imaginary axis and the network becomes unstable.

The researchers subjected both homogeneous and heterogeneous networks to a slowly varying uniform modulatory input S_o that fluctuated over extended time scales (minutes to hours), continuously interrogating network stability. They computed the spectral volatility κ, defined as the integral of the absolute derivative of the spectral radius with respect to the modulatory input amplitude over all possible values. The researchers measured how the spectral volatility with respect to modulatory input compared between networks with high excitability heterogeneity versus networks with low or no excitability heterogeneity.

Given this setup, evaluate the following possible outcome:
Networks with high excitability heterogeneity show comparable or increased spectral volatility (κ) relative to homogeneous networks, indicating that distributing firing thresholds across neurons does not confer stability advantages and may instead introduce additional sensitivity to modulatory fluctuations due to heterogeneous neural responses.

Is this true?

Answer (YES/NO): NO